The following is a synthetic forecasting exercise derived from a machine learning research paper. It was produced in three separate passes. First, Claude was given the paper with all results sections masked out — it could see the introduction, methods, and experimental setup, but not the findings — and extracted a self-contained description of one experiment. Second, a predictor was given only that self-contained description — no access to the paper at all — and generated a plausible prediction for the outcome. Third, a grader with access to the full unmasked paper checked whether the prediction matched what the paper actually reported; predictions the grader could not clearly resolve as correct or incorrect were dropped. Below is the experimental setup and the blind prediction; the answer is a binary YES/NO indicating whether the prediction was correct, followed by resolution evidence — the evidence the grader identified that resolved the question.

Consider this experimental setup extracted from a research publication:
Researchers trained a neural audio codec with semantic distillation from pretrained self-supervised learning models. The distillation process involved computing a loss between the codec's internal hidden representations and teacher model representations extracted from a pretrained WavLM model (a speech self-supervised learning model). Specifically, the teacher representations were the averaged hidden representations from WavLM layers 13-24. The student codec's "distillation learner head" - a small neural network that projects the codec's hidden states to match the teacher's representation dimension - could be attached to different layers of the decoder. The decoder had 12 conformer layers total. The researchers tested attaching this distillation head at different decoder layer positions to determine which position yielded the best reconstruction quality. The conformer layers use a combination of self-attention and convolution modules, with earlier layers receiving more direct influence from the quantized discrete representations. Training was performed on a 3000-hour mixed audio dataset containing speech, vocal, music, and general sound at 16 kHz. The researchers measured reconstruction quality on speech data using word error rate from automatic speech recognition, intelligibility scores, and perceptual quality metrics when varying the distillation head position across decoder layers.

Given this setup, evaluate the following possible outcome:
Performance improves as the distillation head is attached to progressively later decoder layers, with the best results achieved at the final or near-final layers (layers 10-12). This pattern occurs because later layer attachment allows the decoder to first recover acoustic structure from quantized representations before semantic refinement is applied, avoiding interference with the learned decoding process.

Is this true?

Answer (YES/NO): NO